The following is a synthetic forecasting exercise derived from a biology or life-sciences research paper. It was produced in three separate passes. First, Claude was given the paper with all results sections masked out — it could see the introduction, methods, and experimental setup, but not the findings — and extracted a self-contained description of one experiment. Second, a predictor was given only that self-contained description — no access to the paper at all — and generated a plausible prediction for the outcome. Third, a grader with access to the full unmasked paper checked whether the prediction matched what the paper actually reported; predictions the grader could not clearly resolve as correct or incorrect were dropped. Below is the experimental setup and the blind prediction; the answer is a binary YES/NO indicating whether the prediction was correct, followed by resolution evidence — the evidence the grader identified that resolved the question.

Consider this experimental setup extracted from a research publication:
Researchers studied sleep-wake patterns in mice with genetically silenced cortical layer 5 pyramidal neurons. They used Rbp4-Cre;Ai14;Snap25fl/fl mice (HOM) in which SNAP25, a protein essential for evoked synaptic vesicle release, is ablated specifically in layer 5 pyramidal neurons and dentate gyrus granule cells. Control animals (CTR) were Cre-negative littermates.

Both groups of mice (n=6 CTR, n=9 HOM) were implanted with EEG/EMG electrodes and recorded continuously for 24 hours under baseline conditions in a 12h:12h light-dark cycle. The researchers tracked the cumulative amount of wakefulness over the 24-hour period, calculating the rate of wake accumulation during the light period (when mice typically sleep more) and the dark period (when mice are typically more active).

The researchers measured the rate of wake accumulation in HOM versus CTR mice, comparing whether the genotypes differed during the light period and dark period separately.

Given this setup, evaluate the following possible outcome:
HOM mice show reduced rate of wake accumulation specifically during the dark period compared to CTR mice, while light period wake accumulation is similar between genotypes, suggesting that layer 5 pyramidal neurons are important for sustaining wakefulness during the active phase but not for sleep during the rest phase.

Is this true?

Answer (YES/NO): NO